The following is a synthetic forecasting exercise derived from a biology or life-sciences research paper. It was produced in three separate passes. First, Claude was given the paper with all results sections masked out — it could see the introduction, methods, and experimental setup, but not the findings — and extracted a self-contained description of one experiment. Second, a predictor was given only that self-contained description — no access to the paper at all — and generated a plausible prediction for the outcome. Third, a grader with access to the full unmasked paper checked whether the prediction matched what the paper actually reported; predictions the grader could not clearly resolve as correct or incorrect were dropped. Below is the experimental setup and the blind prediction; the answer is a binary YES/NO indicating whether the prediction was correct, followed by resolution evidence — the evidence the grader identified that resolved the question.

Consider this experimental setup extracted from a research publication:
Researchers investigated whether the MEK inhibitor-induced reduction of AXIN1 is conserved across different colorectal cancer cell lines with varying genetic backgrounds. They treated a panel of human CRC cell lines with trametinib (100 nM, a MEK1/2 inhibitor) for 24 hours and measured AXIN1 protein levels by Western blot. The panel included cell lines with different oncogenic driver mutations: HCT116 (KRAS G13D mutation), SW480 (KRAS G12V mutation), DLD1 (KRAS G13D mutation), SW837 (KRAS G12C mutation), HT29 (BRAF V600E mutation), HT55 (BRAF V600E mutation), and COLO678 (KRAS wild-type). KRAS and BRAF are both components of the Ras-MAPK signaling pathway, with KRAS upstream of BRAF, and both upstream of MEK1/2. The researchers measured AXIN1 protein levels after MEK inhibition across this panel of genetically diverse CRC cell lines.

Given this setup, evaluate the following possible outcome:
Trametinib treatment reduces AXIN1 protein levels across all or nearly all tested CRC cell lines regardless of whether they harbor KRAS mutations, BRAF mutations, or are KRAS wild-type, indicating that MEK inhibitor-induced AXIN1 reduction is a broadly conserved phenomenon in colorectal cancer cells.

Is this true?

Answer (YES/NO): YES